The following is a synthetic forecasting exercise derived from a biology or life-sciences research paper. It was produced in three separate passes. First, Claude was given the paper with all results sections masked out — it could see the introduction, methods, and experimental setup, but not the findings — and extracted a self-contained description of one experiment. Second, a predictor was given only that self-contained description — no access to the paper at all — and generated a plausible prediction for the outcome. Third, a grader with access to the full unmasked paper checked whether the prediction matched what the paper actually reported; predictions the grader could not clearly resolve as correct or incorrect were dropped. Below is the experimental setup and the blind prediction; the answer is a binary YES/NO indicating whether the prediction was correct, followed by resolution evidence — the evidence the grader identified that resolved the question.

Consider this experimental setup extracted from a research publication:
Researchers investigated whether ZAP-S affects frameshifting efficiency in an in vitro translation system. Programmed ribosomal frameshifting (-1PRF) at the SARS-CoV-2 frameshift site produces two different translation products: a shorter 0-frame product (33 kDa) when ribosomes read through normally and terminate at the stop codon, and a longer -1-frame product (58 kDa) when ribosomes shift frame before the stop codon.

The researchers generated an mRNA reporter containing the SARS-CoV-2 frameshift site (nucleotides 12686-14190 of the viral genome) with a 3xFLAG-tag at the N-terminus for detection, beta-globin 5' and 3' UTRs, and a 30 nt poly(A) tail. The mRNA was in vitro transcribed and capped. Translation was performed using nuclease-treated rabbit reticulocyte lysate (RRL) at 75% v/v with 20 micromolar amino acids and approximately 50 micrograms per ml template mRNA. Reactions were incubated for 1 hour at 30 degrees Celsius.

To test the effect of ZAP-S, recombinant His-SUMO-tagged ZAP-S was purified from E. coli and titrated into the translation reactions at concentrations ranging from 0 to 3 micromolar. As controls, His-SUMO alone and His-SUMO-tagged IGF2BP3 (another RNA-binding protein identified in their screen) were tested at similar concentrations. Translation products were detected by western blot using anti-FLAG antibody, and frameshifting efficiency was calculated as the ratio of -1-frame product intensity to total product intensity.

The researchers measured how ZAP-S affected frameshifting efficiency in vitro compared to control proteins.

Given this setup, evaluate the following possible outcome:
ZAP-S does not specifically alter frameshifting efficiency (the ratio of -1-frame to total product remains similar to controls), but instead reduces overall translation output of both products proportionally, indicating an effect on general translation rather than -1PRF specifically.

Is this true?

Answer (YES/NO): NO